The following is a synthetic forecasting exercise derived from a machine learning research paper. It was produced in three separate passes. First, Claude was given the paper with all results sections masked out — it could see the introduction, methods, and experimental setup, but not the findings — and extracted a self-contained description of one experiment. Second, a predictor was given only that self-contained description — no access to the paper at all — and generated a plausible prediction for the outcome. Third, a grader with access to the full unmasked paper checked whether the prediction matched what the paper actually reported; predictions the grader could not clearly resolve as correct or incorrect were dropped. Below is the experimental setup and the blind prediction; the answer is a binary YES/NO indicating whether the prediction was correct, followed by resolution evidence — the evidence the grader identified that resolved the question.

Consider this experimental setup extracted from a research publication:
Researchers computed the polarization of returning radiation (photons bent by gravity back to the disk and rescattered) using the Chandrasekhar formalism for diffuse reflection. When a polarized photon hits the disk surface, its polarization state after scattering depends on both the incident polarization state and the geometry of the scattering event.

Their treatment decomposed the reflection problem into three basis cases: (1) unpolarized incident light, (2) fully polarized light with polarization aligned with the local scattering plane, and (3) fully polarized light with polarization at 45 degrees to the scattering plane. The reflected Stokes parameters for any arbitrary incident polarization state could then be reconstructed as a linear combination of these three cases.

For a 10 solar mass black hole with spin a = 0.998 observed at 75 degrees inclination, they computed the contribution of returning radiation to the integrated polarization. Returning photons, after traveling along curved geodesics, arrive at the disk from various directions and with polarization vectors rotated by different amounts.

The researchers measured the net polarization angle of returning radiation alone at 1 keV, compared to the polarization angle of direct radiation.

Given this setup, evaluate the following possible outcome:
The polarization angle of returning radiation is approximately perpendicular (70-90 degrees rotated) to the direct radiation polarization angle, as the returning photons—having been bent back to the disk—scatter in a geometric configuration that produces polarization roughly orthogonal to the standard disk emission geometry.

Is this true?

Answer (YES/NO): YES